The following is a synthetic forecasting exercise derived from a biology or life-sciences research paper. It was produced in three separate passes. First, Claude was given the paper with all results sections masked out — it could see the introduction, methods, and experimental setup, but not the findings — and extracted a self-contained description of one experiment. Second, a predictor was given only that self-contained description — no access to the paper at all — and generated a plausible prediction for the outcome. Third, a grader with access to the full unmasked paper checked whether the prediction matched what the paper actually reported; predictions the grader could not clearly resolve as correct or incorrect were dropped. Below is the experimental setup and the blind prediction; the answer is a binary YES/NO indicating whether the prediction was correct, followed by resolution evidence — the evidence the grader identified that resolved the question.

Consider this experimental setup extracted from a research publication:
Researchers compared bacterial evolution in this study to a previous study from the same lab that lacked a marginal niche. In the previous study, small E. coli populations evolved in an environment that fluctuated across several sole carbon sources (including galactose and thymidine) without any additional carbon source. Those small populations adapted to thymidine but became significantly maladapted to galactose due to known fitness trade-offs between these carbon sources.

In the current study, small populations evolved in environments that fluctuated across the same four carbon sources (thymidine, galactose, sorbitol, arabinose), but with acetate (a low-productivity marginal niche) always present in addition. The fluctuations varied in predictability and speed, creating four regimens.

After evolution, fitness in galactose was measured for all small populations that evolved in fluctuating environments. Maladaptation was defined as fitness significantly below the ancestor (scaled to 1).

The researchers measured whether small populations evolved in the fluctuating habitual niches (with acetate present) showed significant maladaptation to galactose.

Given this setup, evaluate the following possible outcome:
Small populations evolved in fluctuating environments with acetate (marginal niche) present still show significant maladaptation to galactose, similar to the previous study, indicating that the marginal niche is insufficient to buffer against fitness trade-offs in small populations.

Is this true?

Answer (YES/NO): NO